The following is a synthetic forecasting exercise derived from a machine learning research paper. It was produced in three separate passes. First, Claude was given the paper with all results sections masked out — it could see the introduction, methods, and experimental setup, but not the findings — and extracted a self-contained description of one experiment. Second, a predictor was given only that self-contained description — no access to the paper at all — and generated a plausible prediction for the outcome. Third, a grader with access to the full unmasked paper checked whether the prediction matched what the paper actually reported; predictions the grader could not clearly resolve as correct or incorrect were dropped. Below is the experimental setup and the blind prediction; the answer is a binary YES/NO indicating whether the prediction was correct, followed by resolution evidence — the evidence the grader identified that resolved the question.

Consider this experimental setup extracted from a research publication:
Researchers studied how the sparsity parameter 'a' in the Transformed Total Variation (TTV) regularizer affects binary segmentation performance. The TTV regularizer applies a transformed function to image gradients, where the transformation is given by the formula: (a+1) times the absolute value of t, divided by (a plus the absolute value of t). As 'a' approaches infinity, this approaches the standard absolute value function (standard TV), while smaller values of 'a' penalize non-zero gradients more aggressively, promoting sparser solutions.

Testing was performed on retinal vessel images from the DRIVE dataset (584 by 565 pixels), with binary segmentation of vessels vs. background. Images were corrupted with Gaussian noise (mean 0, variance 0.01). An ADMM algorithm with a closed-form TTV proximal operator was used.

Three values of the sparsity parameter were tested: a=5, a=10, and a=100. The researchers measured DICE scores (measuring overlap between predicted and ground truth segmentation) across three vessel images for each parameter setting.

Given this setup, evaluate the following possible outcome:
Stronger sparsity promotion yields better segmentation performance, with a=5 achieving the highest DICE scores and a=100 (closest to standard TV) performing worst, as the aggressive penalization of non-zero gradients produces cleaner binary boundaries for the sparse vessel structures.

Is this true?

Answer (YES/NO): NO